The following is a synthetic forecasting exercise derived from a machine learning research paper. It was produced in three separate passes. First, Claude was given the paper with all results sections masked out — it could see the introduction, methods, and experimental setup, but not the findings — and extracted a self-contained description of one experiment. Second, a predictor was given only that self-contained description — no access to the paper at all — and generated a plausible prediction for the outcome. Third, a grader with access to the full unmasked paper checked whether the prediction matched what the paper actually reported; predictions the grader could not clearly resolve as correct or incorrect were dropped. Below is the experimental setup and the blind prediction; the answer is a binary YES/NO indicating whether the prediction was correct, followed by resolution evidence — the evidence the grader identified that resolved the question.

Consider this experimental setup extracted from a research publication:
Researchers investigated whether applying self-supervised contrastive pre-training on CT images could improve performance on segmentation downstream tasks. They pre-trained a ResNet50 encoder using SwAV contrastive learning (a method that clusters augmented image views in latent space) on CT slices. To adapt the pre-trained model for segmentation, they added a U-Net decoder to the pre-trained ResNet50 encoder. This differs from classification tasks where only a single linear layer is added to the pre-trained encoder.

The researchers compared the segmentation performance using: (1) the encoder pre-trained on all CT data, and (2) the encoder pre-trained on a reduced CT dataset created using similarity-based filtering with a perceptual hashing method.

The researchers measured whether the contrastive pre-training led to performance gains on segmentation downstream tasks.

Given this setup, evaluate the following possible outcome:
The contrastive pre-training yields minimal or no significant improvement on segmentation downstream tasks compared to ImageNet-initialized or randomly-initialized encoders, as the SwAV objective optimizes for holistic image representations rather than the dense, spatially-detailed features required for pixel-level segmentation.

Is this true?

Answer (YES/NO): YES